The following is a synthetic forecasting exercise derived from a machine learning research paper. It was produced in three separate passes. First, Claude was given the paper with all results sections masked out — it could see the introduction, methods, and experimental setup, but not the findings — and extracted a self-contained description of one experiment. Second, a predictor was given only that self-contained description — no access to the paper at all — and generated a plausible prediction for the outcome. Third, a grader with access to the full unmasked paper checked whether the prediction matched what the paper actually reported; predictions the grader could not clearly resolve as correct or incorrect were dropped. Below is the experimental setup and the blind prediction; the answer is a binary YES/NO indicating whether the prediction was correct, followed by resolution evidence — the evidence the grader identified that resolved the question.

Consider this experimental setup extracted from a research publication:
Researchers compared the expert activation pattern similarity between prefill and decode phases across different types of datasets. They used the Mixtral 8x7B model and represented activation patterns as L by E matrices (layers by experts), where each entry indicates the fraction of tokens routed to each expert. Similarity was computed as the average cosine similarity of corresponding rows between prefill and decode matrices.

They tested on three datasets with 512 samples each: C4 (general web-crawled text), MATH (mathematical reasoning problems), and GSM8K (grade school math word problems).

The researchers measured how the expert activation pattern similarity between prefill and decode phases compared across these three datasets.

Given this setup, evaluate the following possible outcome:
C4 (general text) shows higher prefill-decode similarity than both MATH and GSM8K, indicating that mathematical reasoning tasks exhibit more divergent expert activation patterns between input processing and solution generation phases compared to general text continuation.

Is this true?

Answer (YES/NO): NO